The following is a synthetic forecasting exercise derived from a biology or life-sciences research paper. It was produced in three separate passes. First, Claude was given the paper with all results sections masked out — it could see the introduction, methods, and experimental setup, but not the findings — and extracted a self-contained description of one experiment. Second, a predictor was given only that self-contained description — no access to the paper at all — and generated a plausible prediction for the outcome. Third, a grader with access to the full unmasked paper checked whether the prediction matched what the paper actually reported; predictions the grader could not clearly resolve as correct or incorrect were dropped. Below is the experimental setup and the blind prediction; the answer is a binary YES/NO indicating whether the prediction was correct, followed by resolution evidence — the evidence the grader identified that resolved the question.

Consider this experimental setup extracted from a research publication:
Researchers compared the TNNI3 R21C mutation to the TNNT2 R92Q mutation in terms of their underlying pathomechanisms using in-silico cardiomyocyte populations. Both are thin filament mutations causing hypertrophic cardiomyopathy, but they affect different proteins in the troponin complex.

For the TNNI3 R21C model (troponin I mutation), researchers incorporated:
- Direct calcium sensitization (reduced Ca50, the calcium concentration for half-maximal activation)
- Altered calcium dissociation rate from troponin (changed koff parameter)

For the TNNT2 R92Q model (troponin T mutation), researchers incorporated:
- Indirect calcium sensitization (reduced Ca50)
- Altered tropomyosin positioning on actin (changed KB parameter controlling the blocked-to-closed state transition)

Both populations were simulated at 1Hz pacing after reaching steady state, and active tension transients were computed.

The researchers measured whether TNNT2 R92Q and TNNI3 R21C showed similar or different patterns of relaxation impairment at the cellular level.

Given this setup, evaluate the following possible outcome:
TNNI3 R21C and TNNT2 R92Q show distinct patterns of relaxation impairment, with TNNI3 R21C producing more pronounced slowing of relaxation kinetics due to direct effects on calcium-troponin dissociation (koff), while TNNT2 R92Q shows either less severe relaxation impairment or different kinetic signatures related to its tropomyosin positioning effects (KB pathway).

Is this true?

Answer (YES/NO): NO